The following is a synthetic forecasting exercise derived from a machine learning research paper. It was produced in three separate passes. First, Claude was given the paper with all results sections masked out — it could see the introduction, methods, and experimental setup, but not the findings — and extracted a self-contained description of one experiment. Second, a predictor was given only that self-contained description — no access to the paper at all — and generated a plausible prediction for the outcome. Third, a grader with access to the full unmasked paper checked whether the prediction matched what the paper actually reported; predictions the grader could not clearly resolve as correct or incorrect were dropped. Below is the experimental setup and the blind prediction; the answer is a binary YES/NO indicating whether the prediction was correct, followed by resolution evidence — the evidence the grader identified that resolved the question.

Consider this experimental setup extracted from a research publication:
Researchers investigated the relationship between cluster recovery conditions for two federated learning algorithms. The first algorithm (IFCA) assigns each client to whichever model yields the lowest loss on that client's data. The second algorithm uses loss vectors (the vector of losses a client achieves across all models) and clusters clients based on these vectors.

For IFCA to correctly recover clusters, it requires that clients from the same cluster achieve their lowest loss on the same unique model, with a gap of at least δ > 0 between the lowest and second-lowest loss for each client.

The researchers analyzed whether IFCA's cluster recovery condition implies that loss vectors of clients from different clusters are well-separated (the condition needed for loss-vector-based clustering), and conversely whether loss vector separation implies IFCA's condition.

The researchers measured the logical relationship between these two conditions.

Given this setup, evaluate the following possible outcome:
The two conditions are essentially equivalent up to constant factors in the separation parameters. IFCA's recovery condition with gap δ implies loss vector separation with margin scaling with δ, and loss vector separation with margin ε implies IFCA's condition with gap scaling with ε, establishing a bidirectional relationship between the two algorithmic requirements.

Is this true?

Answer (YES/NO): NO